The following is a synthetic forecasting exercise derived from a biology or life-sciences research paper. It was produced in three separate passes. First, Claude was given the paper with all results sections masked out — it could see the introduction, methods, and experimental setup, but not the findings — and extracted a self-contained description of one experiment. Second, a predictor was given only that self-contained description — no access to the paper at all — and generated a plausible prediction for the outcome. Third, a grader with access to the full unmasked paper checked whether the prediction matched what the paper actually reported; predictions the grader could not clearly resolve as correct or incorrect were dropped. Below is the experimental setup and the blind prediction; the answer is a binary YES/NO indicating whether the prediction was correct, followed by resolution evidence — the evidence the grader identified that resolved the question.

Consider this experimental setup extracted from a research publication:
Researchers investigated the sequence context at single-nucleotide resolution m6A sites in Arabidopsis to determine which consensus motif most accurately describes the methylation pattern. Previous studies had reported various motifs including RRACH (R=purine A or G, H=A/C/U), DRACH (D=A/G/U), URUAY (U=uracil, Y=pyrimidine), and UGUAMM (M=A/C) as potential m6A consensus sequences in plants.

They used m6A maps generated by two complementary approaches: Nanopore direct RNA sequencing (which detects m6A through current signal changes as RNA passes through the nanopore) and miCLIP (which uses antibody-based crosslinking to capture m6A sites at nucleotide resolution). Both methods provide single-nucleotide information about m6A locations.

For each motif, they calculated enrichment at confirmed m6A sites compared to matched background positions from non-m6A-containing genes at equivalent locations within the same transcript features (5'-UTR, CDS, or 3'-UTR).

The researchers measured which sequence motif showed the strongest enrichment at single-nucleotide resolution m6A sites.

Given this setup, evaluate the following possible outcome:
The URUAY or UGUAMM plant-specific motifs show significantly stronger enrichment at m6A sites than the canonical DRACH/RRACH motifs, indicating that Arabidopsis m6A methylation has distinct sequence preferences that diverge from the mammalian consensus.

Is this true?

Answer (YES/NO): NO